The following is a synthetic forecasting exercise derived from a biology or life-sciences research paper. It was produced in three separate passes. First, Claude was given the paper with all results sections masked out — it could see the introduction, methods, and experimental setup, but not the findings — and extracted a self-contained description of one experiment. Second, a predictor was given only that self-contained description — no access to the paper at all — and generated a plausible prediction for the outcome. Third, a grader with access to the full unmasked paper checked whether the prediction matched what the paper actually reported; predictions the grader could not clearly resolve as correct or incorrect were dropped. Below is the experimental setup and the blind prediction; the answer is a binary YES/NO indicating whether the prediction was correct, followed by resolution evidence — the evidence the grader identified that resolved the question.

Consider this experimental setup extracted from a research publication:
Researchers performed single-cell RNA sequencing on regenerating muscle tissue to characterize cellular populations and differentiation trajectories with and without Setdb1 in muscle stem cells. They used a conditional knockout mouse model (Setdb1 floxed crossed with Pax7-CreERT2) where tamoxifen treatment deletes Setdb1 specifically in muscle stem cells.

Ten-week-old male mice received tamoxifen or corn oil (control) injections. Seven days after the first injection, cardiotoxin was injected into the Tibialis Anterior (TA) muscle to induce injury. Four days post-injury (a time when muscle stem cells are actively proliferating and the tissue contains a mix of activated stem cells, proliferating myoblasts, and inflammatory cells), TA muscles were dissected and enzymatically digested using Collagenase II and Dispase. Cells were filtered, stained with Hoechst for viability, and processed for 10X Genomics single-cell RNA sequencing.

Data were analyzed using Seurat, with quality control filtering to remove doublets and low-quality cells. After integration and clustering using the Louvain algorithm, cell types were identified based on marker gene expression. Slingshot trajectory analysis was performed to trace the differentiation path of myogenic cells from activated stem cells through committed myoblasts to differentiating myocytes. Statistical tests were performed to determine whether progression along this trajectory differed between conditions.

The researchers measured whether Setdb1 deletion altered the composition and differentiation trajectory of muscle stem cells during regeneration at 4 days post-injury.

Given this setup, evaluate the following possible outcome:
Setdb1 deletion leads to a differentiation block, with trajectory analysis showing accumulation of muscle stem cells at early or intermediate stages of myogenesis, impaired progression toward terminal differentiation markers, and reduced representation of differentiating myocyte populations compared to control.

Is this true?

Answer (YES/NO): NO